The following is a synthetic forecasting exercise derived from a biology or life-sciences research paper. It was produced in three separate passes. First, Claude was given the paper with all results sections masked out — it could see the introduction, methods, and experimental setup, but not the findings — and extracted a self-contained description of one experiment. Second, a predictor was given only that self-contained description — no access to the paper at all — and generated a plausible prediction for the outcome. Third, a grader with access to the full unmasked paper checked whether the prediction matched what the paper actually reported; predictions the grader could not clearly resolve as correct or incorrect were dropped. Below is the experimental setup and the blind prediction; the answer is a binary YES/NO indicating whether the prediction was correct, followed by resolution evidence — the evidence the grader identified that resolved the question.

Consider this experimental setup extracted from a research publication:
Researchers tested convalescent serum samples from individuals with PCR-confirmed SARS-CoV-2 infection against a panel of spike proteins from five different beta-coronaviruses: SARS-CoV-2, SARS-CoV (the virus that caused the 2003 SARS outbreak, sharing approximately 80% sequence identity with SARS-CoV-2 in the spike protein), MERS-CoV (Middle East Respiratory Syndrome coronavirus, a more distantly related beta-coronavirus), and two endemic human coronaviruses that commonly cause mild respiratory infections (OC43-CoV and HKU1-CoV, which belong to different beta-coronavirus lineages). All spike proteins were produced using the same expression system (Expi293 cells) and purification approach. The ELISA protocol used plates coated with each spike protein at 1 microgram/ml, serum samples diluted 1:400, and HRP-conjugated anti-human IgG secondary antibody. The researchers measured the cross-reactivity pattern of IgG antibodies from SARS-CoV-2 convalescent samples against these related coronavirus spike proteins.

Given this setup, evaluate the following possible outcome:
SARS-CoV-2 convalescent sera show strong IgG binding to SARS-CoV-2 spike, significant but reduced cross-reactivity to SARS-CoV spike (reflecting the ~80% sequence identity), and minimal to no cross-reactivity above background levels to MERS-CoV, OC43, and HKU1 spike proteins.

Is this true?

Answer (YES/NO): NO